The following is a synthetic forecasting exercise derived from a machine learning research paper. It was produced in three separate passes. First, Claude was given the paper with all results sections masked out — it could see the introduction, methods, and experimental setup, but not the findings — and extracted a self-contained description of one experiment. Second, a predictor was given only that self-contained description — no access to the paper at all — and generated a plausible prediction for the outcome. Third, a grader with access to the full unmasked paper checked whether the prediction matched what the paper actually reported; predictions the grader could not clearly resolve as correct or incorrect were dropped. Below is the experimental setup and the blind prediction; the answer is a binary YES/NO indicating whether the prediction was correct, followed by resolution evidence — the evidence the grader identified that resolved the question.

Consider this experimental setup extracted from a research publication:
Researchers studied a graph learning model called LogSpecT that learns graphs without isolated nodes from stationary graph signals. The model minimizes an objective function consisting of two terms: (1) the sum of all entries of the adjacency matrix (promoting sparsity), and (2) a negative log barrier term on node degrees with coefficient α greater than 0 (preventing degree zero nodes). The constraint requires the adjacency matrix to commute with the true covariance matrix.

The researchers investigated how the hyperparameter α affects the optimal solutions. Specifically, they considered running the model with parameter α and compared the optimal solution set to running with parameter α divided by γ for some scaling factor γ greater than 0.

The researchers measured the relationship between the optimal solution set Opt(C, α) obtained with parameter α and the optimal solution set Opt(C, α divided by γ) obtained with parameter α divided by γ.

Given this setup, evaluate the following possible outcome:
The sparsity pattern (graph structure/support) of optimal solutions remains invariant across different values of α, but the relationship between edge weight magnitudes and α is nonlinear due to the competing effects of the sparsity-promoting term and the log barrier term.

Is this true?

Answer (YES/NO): NO